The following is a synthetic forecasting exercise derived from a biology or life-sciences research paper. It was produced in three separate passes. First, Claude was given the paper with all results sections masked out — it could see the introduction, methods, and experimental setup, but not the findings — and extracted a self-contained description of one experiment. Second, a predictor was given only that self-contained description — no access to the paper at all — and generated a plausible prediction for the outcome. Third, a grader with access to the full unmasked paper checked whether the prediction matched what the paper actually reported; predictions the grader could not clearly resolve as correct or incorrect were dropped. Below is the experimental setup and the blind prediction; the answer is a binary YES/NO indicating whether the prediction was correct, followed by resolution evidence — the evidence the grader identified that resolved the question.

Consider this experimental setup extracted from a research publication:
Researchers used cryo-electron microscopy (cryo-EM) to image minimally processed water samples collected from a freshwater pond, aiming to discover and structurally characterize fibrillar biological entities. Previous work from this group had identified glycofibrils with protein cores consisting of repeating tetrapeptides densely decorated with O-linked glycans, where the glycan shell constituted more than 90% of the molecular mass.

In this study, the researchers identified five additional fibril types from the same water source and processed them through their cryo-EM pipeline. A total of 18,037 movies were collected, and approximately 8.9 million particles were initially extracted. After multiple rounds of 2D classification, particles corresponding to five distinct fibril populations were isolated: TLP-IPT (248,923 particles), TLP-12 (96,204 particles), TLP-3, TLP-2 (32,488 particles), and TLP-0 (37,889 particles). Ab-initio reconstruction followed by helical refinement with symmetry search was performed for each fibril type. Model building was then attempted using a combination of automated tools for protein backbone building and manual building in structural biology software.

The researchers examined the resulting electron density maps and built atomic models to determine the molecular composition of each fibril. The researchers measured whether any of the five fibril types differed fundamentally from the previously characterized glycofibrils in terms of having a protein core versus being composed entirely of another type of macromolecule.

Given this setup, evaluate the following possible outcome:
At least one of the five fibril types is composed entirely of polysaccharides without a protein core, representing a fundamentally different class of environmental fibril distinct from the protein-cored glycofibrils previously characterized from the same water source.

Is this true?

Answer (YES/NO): YES